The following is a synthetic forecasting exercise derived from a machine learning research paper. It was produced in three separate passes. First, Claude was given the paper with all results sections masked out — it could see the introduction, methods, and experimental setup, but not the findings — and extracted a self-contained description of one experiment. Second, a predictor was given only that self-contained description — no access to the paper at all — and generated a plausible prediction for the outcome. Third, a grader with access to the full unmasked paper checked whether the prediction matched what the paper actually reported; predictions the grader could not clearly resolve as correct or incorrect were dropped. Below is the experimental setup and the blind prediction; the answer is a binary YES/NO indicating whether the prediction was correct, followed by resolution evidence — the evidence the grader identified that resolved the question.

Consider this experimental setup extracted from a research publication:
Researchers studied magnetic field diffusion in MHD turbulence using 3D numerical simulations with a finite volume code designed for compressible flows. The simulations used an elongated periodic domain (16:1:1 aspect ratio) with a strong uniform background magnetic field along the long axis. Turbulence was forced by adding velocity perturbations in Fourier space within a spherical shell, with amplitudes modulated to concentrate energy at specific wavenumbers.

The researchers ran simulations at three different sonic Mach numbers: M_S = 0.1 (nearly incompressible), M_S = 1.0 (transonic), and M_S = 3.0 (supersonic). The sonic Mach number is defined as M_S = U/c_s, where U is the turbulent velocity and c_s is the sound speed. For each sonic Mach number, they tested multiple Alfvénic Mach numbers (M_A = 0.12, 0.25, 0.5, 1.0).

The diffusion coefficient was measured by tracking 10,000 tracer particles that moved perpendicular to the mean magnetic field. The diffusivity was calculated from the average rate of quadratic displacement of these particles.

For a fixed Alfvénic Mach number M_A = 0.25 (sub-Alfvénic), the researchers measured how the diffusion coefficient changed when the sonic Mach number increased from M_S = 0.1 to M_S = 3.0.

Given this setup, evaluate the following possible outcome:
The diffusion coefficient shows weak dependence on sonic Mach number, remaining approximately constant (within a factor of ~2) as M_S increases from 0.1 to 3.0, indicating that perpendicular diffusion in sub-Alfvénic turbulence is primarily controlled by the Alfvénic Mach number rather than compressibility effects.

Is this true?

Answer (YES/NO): NO